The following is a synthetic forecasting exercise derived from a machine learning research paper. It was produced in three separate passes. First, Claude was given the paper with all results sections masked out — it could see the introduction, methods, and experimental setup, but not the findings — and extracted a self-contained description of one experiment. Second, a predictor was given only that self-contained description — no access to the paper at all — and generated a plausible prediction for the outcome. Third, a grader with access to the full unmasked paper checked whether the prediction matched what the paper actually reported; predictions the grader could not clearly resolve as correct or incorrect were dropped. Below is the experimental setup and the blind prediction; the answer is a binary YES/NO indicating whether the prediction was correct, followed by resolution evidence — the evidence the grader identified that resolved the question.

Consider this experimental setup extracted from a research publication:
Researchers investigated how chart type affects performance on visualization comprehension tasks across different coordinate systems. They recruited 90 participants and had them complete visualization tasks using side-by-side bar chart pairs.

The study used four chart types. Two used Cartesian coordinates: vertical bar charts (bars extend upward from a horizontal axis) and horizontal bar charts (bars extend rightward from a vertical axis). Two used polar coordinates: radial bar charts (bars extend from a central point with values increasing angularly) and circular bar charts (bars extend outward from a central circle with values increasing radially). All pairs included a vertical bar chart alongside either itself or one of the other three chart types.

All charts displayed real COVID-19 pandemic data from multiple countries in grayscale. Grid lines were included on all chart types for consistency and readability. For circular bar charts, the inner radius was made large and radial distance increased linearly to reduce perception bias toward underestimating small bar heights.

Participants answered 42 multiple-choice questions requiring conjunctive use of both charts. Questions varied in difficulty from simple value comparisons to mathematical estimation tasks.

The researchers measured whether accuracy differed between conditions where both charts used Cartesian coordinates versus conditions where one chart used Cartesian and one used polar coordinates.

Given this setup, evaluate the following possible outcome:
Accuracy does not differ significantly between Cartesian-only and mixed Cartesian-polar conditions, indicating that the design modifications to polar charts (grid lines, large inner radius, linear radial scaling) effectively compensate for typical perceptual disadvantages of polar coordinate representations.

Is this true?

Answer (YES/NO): NO